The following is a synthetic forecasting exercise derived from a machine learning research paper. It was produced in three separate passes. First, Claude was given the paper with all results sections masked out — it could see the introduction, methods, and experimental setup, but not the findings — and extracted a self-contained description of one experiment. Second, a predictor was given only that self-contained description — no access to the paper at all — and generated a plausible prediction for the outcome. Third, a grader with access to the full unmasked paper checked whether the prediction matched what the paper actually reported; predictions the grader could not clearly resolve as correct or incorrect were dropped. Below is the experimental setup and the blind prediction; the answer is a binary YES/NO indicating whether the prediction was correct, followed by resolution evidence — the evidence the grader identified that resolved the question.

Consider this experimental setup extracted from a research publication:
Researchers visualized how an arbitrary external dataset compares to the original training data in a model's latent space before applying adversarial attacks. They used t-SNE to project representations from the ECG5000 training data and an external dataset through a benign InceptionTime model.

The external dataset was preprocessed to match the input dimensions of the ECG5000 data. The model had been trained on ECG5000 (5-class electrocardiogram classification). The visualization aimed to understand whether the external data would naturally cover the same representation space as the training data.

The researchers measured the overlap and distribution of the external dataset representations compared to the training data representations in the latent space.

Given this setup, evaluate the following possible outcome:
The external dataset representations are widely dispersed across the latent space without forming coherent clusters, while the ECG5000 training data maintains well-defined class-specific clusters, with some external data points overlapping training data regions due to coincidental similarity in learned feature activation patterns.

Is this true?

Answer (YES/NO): NO